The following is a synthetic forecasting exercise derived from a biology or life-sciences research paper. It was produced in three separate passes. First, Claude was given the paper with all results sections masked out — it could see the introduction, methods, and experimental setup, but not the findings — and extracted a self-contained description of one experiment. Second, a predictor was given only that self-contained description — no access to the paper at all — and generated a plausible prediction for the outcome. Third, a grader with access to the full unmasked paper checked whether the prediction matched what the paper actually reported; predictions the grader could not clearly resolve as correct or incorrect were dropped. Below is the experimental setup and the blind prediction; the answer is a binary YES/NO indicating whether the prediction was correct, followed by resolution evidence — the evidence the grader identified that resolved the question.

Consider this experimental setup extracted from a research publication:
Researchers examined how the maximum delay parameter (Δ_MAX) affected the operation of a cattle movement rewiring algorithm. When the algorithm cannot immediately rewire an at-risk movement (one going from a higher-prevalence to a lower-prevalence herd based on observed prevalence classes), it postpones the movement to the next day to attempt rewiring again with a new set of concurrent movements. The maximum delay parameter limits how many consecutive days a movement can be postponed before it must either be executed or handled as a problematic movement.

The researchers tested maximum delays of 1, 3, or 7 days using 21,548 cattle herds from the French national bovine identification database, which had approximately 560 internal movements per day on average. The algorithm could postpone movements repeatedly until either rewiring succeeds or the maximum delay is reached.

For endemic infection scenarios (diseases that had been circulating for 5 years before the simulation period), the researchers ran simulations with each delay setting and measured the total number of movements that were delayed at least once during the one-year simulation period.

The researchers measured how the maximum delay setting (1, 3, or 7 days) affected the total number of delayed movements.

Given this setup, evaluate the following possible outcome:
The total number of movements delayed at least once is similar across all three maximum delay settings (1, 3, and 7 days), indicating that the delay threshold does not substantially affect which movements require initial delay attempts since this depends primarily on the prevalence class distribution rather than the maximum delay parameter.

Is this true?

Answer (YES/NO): NO